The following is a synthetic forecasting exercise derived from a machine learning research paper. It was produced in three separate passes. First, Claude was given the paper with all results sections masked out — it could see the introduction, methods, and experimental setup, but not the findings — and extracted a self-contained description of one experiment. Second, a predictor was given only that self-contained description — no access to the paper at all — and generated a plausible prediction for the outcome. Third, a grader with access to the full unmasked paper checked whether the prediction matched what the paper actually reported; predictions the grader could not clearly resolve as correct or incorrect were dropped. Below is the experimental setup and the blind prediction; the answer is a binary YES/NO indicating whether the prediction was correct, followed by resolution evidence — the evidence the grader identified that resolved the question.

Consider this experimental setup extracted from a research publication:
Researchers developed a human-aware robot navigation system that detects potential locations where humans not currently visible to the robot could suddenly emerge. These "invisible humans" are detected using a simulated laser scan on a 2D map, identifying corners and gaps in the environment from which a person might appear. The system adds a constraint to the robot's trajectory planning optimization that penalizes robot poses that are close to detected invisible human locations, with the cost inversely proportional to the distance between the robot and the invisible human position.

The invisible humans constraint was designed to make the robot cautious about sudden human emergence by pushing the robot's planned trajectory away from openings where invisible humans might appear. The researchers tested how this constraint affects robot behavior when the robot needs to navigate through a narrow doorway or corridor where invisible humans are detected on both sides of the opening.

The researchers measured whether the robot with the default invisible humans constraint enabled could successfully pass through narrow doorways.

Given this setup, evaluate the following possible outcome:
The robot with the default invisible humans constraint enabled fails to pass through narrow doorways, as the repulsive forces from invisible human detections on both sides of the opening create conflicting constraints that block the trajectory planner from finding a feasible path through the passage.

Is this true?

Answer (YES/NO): YES